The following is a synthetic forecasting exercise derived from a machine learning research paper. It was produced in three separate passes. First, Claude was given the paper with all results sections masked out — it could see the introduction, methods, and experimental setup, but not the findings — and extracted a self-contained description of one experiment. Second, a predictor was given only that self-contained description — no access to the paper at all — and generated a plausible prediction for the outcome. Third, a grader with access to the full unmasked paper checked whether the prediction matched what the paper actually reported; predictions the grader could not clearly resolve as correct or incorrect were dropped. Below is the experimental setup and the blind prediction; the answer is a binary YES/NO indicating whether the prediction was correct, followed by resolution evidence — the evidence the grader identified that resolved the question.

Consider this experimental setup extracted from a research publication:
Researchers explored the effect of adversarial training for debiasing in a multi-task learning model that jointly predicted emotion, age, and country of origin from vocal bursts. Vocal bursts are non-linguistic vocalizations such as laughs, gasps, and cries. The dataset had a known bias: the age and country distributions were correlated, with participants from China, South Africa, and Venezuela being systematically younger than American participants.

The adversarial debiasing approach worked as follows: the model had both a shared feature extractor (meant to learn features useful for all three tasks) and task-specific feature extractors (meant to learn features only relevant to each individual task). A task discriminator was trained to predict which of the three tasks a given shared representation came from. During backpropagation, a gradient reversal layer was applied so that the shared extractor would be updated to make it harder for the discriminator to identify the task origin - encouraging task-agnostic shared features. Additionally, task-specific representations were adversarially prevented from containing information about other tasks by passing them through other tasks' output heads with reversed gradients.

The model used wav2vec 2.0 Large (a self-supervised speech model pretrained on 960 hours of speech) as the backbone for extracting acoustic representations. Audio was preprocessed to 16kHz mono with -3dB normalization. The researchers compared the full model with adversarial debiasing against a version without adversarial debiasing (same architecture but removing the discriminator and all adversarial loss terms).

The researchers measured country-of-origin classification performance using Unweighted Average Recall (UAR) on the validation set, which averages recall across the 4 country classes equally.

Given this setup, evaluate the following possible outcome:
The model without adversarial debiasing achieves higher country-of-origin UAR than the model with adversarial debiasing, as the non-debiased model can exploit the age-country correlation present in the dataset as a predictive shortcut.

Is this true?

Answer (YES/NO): YES